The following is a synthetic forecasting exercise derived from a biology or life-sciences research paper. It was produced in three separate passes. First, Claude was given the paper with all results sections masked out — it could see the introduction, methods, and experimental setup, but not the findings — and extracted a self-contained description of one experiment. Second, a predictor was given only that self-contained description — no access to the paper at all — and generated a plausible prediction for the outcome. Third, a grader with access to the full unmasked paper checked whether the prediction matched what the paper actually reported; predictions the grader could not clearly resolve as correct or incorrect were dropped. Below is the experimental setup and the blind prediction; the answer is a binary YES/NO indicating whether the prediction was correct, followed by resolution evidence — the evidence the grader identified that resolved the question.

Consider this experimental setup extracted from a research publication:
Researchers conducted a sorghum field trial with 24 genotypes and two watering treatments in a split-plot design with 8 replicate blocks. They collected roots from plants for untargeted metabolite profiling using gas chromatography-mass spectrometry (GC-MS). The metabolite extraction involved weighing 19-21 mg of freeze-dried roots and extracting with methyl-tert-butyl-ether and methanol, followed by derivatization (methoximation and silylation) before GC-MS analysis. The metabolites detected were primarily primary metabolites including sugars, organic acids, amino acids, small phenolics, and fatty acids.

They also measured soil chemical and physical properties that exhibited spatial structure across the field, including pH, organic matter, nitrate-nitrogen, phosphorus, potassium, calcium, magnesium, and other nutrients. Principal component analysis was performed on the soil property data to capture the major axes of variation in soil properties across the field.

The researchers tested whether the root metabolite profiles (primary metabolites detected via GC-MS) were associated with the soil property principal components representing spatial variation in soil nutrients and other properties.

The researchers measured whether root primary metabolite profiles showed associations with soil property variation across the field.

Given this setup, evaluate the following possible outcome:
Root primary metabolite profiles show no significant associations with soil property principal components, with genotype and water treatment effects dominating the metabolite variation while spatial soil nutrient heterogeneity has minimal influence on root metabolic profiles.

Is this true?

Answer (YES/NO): NO